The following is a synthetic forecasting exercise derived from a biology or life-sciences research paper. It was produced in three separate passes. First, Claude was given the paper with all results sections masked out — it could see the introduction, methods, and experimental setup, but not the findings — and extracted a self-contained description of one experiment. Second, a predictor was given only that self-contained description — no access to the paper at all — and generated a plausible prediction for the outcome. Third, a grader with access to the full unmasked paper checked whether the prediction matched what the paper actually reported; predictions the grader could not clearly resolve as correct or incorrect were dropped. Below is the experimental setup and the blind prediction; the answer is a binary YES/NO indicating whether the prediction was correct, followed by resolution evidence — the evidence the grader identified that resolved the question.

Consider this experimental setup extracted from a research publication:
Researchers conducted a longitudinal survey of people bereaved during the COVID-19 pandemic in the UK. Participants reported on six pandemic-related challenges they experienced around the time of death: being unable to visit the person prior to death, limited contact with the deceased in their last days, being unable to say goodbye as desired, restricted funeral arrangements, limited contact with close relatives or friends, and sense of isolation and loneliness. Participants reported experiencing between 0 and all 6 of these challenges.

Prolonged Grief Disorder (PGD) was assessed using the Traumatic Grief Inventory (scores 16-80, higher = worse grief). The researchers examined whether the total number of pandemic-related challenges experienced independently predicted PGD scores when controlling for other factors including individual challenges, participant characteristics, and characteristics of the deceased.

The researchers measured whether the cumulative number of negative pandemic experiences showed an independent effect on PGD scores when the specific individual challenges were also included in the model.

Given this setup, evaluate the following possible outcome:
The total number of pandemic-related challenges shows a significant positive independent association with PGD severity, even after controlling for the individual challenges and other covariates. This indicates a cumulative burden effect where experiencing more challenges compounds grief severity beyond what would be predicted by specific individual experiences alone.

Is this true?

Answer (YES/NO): NO